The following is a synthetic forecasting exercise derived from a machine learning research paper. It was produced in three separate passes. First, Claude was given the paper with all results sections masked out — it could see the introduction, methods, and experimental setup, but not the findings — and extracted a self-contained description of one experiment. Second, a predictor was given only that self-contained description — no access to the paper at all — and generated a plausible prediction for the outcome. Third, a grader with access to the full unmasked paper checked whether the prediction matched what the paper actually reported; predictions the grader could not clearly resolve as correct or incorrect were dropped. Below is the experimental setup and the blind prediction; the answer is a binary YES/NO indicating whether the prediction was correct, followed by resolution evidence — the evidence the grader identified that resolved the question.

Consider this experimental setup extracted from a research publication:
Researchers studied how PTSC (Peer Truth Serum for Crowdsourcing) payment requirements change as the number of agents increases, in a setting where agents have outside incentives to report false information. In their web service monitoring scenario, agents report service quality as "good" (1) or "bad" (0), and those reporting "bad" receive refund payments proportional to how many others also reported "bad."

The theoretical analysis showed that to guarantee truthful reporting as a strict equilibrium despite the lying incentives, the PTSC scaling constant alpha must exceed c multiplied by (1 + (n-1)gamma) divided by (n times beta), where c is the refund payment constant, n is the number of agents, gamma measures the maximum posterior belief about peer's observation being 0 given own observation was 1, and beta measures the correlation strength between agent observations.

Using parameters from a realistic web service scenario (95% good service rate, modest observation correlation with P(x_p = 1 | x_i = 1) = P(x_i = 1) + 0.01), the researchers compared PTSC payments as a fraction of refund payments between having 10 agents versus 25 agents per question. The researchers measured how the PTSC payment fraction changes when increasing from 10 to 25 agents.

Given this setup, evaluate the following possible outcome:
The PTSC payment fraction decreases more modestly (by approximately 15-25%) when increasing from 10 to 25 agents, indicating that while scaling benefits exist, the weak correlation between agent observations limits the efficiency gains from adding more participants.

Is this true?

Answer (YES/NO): NO